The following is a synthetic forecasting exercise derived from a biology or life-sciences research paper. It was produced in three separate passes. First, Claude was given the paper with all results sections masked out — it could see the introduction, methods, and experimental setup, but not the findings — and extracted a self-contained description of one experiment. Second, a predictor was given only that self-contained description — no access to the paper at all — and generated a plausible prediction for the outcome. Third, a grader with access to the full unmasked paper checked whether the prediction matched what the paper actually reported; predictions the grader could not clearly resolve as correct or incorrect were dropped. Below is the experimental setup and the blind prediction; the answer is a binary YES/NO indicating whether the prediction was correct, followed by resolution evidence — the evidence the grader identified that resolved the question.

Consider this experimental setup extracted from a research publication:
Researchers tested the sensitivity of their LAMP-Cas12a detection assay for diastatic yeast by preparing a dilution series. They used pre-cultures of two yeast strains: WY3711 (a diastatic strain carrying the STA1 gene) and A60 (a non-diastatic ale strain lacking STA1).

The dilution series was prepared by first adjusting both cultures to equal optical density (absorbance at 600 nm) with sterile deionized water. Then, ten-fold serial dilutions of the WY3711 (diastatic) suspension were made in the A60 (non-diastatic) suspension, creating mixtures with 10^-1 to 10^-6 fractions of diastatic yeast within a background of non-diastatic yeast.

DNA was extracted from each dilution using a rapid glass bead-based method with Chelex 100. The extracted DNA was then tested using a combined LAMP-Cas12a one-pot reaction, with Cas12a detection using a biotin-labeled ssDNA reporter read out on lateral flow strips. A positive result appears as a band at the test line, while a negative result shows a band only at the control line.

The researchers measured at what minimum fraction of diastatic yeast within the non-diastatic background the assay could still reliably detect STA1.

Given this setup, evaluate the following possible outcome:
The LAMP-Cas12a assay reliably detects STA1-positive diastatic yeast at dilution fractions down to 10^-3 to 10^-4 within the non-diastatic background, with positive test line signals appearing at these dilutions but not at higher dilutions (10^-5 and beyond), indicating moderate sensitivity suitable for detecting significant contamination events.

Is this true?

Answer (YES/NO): NO